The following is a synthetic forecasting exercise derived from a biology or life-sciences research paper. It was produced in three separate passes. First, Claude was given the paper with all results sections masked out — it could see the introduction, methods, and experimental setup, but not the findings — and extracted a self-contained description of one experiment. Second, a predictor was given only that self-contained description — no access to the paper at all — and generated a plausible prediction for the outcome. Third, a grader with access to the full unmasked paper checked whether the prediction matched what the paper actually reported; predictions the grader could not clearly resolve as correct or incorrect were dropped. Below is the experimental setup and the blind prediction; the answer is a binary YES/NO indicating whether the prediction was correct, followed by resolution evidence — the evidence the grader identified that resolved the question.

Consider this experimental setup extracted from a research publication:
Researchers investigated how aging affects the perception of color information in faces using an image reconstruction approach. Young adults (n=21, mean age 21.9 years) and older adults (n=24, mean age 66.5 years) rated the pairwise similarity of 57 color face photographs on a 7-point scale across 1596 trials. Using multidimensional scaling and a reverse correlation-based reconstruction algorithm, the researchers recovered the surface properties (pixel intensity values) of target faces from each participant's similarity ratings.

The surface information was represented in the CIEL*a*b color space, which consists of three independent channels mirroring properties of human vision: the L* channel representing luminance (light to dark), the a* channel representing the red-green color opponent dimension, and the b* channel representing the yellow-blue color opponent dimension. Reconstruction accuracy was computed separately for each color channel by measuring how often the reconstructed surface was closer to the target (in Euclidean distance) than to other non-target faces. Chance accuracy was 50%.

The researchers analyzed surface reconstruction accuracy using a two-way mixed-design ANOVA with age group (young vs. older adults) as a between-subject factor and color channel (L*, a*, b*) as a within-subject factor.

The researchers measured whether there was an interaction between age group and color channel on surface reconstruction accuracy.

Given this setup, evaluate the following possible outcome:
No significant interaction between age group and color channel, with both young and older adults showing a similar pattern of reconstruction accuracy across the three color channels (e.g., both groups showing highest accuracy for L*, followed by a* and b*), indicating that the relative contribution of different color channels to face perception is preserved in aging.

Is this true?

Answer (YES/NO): NO